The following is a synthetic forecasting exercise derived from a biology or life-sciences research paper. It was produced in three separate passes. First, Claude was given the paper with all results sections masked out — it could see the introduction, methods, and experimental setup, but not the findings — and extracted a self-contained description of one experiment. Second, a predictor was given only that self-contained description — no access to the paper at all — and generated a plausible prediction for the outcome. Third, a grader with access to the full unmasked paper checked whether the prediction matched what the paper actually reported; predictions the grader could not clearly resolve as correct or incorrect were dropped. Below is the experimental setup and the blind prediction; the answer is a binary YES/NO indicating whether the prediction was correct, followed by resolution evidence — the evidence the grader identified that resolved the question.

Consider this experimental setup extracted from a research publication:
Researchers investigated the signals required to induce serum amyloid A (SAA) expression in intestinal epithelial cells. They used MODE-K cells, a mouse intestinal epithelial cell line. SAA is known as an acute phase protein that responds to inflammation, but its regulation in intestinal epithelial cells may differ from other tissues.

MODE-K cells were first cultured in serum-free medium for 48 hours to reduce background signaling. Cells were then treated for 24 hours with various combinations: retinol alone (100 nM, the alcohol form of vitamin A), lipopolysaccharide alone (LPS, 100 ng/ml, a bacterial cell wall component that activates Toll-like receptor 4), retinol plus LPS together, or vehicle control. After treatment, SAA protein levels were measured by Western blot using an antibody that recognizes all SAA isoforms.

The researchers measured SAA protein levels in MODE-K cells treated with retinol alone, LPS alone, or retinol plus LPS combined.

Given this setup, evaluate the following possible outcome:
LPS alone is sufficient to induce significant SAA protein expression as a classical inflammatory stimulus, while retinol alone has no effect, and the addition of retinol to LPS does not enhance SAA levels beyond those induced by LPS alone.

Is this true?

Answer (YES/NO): NO